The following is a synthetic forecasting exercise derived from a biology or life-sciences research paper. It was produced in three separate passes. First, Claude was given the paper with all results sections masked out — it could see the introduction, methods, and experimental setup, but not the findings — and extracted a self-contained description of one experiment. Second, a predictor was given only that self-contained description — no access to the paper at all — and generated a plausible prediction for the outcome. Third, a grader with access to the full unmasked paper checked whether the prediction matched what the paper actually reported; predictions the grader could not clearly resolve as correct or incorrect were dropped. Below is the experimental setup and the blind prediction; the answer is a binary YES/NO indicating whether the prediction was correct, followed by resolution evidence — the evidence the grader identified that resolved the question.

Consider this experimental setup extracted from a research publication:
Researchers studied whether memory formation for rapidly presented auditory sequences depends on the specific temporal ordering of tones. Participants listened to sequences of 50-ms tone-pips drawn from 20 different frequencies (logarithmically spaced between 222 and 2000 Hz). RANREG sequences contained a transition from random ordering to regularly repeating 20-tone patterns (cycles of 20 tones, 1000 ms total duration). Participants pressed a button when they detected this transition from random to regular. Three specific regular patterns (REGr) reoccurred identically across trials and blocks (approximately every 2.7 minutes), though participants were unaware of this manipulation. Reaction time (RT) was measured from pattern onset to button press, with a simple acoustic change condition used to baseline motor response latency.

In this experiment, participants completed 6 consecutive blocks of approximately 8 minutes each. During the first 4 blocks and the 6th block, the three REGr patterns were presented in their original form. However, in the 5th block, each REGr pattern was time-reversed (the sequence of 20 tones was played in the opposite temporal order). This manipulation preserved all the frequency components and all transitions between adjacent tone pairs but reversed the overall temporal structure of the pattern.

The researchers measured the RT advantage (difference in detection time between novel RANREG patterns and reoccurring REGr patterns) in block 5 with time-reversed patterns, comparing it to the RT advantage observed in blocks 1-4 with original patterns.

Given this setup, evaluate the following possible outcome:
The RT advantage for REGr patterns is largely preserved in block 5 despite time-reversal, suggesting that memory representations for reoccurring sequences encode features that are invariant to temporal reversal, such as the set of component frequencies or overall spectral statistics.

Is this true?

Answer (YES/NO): NO